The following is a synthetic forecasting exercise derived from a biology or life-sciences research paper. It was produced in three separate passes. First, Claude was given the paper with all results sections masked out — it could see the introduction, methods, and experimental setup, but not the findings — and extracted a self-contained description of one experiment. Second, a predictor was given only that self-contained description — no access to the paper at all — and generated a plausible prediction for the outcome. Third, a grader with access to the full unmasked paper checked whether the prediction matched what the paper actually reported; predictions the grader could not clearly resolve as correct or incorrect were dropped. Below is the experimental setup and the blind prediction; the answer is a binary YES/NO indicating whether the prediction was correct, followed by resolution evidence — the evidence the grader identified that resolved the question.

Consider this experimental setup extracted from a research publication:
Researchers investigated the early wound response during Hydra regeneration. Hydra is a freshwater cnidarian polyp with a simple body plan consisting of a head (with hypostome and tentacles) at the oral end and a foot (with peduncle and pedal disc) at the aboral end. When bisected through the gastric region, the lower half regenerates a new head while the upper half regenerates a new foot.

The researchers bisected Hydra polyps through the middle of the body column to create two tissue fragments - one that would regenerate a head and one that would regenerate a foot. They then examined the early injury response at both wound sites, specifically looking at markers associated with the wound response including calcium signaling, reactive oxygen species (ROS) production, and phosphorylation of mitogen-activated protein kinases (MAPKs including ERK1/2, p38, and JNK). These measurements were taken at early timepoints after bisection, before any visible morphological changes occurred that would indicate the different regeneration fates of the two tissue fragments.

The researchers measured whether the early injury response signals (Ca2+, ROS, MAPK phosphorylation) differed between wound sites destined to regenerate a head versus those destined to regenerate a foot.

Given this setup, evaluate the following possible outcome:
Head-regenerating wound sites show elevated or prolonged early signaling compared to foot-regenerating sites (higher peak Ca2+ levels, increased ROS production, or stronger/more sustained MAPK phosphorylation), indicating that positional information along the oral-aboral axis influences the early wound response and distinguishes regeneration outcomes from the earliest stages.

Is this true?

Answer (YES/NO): NO